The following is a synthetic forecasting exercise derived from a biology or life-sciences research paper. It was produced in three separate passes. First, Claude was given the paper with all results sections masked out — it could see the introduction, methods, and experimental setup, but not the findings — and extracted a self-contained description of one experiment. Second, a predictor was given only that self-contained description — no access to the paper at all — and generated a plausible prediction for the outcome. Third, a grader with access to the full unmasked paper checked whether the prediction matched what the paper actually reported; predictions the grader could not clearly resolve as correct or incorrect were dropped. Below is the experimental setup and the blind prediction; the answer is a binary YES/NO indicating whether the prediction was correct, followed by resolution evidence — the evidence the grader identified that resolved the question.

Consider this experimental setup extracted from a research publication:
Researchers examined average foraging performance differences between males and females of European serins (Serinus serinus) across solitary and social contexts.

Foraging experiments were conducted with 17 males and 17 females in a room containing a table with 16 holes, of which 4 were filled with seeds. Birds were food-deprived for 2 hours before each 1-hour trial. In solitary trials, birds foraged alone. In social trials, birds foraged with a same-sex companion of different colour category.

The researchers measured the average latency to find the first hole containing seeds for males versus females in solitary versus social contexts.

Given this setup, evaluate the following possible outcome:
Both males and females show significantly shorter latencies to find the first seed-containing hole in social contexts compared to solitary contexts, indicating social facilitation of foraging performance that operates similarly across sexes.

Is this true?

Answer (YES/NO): NO